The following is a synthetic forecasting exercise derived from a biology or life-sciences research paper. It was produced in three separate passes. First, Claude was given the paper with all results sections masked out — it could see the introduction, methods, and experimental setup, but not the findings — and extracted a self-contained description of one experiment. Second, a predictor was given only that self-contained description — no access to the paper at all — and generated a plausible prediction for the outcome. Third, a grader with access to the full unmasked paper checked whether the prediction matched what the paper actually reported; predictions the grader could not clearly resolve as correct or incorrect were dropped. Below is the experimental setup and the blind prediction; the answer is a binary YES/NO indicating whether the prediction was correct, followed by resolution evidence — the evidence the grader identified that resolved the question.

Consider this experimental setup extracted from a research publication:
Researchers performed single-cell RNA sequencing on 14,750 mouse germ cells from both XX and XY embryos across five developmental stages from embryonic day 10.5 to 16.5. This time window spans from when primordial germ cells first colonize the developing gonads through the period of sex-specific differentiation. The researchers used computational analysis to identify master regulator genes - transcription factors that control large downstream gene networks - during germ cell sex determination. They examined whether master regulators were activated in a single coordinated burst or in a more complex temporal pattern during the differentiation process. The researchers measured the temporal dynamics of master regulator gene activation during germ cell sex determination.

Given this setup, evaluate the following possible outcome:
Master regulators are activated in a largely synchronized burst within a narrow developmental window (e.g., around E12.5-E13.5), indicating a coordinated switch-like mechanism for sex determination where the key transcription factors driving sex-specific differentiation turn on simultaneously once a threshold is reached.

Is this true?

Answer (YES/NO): NO